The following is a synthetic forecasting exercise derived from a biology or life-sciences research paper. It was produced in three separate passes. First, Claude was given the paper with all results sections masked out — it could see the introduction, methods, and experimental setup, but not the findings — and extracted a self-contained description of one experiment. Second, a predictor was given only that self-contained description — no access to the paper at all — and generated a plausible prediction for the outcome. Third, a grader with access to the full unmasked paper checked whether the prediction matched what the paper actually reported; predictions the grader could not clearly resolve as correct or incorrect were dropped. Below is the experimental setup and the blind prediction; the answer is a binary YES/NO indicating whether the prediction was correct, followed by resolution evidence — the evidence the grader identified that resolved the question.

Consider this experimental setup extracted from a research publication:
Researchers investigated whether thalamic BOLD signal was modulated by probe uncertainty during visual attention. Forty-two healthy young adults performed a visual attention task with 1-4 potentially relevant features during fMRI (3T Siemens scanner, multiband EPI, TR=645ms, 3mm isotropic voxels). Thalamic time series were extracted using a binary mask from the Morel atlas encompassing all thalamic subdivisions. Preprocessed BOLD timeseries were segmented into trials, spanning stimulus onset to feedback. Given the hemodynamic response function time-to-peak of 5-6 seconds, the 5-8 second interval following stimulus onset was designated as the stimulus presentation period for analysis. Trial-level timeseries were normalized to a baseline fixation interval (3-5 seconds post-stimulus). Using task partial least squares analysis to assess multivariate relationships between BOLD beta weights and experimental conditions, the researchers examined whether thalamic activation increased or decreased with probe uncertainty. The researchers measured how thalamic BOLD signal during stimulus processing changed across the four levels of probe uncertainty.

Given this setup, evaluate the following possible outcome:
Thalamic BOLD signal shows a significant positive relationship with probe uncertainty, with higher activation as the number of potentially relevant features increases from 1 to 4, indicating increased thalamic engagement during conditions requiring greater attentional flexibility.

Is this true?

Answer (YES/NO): YES